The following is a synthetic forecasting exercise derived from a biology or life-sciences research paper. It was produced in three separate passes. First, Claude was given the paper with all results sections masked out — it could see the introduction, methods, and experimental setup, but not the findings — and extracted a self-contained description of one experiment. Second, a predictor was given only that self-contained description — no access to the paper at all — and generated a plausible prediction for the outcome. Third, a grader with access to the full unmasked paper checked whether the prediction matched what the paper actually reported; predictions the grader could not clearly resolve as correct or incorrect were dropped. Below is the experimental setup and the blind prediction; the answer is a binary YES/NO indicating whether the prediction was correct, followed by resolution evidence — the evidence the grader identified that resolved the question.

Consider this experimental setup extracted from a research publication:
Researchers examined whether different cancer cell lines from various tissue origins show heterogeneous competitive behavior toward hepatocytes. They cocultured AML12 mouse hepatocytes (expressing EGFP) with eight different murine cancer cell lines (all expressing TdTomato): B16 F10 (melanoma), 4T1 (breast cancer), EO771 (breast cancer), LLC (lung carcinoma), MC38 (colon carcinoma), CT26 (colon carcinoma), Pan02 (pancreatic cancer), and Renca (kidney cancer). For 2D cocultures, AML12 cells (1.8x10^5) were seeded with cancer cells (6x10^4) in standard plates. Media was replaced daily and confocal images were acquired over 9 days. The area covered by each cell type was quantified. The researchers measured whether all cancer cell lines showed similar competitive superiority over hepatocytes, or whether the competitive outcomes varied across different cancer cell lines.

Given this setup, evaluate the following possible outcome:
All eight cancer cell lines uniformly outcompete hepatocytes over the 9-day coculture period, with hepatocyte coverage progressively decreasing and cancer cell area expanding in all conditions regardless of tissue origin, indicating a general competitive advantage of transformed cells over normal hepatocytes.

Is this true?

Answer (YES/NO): NO